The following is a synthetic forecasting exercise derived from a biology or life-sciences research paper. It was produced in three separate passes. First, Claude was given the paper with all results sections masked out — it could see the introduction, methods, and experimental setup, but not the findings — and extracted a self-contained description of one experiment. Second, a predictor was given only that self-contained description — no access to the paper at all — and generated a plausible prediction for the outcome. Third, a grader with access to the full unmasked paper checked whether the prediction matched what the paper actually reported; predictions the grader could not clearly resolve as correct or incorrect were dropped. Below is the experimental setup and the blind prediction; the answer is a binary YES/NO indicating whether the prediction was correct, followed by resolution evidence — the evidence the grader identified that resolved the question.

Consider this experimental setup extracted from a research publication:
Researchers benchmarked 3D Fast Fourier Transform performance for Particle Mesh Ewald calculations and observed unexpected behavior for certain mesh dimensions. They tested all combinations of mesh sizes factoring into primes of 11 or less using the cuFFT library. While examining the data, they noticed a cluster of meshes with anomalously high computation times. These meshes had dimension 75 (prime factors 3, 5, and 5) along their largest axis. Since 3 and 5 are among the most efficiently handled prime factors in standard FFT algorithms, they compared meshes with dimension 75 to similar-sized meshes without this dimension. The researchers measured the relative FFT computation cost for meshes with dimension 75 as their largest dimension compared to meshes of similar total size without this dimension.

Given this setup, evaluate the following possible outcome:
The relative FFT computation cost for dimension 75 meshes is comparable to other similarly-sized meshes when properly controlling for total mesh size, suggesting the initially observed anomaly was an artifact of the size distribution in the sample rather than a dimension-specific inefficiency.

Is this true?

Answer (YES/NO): NO